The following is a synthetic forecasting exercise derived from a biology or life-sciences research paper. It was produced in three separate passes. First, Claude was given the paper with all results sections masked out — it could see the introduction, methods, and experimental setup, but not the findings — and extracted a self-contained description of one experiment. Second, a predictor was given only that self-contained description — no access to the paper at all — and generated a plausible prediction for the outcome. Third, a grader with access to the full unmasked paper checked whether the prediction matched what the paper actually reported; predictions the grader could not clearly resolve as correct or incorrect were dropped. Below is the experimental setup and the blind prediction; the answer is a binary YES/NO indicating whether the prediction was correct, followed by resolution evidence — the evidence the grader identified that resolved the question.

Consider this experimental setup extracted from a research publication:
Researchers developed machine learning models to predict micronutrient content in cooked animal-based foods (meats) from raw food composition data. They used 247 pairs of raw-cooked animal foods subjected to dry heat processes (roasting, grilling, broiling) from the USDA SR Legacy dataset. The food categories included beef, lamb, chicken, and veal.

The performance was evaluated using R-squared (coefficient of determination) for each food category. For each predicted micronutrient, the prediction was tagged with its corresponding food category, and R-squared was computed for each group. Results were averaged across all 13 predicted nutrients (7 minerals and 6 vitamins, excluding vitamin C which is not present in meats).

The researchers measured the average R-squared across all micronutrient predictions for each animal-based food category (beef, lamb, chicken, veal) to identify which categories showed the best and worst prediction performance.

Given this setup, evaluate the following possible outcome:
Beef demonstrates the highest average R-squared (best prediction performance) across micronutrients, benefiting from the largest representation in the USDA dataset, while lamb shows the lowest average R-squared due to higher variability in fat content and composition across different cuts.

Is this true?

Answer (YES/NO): NO